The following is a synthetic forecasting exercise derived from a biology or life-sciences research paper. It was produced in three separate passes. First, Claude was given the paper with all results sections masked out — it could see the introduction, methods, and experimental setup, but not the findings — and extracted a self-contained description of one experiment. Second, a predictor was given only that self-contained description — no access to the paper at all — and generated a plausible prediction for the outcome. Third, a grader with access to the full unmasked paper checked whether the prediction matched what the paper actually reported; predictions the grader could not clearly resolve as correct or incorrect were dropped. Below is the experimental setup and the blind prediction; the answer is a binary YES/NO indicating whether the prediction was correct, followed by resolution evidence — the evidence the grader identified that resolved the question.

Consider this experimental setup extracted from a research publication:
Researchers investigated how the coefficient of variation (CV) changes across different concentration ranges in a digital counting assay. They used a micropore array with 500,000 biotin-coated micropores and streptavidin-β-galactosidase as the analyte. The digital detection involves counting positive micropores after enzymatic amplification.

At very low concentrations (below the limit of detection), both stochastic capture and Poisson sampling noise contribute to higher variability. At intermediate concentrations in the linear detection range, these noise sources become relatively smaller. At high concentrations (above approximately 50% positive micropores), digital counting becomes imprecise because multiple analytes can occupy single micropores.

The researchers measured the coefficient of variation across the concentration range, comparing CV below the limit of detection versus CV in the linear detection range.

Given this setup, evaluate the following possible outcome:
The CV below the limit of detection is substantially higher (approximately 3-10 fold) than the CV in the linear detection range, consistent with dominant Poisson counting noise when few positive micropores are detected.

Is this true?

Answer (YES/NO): YES